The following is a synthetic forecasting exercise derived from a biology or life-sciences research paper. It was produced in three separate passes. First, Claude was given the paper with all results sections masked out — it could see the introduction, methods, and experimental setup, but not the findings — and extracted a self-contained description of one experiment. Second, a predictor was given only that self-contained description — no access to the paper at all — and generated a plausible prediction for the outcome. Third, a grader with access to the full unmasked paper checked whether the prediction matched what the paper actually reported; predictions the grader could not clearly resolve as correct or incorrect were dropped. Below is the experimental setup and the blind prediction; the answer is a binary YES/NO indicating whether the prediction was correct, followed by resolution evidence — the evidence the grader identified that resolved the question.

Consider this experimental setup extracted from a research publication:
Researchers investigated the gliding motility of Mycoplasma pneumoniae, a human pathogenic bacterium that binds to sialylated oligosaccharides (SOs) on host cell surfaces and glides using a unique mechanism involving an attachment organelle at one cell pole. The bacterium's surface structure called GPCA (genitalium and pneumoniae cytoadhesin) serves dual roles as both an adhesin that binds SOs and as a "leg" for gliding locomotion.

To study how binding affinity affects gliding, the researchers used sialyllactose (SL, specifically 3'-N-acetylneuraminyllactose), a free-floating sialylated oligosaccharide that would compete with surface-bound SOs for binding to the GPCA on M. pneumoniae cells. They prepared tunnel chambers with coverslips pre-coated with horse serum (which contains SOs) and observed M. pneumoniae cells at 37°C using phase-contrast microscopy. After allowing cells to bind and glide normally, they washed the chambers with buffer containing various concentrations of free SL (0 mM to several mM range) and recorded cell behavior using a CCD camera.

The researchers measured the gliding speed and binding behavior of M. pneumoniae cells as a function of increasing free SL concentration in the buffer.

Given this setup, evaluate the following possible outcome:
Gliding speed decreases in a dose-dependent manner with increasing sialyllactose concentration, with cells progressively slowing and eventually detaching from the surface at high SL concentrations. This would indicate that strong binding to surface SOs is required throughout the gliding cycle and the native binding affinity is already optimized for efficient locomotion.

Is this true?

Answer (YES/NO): YES